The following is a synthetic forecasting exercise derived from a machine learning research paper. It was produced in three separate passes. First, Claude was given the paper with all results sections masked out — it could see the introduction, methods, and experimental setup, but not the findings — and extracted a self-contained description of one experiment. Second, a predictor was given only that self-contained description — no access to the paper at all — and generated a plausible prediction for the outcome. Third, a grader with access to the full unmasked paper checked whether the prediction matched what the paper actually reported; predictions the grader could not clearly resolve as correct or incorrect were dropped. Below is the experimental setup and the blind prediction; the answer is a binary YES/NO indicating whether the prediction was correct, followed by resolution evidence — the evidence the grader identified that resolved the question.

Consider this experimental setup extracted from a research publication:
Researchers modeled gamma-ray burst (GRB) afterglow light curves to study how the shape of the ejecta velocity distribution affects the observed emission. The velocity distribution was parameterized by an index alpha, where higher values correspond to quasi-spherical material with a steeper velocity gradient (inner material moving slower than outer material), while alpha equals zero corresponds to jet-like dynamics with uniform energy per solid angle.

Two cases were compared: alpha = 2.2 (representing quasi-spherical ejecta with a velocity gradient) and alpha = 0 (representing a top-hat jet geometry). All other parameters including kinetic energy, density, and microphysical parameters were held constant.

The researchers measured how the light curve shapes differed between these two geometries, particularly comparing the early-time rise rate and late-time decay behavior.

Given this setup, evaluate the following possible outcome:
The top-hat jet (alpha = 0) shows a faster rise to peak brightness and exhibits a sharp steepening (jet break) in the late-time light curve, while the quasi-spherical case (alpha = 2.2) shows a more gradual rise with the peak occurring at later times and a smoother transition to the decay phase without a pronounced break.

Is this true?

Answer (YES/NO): NO